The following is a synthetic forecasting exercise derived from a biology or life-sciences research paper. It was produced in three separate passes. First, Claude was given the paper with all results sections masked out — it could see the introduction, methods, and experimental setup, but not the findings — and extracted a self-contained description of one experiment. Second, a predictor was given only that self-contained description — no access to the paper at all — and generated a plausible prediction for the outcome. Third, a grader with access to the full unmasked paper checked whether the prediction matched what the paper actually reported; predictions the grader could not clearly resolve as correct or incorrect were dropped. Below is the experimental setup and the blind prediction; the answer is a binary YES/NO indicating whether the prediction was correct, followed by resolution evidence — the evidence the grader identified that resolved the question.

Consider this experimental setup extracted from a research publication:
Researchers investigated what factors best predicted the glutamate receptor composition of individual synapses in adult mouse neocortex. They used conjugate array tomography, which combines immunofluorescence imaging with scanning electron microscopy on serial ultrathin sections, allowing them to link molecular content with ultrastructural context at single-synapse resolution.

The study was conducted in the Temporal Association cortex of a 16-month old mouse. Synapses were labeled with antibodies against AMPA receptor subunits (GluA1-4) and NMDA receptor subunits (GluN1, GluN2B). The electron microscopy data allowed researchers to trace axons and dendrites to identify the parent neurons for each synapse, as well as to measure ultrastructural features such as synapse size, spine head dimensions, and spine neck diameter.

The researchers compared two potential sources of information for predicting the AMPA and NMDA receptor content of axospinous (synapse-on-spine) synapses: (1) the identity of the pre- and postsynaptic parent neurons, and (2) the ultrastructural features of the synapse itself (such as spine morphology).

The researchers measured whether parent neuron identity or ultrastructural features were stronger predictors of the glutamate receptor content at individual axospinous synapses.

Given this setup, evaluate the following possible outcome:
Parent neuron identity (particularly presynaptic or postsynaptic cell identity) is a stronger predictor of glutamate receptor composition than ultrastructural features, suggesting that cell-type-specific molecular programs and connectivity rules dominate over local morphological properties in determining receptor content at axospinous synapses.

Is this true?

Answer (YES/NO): NO